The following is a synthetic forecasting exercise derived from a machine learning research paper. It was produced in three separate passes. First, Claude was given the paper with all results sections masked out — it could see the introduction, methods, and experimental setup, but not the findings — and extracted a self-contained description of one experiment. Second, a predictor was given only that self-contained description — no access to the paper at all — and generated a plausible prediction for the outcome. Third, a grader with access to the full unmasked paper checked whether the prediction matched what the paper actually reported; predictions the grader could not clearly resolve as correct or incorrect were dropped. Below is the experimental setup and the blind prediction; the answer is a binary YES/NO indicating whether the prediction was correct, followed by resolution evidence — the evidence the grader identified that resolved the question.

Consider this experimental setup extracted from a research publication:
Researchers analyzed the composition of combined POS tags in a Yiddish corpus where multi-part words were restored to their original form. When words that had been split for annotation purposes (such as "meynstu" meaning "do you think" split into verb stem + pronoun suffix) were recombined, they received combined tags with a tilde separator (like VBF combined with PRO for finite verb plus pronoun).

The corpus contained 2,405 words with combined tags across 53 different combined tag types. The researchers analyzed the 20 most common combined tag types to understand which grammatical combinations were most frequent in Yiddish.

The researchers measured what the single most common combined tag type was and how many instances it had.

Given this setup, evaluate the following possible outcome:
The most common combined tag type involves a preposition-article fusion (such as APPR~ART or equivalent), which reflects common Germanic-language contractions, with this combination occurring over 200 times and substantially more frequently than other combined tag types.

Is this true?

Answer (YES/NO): YES